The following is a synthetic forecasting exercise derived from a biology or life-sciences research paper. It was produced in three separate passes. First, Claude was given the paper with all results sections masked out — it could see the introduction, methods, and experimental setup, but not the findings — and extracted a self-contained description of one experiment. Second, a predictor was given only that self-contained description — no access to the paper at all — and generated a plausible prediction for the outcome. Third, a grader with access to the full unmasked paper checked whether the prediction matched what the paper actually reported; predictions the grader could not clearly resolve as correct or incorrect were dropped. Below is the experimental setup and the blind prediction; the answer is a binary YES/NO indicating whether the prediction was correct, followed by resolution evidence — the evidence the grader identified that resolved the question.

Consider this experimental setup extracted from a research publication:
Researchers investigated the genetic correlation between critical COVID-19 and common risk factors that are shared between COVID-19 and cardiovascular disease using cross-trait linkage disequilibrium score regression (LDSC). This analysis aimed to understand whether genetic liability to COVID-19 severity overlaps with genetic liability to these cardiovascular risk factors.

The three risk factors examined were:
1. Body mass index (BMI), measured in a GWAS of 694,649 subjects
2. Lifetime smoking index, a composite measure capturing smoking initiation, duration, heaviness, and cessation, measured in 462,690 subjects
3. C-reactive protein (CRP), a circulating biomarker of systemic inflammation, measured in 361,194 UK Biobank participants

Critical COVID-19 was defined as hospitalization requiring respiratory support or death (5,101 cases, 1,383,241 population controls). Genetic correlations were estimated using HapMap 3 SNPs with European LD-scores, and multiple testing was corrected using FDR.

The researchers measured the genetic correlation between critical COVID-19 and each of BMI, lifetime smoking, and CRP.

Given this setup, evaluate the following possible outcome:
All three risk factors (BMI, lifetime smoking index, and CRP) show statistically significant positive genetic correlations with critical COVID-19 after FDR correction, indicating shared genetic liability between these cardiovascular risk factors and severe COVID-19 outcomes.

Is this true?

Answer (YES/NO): NO